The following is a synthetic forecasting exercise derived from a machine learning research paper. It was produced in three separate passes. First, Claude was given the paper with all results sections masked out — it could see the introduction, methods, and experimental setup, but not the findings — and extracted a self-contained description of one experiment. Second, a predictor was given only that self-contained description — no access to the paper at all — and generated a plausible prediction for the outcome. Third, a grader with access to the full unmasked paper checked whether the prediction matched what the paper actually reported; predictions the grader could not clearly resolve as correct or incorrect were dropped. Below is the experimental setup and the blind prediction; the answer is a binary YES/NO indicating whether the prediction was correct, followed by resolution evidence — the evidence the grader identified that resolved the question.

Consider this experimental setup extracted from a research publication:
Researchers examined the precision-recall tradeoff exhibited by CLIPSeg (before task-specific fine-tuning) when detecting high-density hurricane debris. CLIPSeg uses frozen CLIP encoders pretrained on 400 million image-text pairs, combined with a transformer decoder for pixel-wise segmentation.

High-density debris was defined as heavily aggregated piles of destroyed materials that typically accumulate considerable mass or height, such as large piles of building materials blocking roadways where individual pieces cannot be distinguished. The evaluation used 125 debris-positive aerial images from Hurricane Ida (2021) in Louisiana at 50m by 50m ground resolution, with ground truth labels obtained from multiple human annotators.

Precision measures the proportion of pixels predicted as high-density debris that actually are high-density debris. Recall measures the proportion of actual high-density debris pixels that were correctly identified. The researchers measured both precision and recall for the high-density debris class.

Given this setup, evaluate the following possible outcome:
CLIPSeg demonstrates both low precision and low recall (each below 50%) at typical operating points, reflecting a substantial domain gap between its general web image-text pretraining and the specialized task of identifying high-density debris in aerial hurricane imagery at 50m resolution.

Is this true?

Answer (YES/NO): NO